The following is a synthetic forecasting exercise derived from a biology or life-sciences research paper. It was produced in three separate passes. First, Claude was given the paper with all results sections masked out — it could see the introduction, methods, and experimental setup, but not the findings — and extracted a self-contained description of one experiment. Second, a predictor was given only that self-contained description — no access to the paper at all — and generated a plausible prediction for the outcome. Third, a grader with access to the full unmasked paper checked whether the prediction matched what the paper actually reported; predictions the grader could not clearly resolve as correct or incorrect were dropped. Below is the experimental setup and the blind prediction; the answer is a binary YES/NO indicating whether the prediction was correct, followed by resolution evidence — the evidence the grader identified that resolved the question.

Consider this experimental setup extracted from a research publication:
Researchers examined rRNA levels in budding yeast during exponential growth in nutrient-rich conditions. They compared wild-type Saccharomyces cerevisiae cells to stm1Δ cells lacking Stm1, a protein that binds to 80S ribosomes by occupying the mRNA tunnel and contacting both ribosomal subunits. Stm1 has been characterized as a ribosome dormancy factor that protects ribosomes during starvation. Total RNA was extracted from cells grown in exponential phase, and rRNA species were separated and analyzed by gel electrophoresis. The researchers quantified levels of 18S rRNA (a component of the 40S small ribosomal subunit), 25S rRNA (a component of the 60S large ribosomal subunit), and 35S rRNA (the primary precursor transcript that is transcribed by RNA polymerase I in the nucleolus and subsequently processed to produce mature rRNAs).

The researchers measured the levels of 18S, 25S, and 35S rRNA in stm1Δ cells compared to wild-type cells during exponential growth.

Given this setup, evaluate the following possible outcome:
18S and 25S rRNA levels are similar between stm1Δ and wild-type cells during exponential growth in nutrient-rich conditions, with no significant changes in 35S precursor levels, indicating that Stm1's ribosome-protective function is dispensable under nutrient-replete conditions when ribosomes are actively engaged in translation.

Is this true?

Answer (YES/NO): NO